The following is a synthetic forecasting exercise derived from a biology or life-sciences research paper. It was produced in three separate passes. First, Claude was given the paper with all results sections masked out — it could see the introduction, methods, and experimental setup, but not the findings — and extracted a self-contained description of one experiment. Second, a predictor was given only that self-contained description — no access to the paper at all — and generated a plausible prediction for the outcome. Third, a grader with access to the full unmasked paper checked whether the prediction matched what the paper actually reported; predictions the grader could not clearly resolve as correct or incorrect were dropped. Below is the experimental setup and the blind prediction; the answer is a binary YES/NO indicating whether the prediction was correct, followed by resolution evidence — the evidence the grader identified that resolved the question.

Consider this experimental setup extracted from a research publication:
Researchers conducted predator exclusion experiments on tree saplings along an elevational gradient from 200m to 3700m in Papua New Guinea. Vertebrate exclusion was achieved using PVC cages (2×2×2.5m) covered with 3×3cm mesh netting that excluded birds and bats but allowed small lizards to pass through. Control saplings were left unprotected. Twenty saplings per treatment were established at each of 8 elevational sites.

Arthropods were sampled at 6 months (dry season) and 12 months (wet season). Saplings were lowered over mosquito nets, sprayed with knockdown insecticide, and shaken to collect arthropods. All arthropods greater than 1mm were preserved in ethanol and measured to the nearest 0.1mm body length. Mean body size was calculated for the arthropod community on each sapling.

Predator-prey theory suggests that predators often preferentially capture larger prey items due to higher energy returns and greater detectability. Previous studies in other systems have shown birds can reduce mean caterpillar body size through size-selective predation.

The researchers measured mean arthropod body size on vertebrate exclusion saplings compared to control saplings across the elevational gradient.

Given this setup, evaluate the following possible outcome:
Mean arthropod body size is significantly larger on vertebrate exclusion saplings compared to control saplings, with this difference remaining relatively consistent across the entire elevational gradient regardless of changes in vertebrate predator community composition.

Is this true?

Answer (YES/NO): NO